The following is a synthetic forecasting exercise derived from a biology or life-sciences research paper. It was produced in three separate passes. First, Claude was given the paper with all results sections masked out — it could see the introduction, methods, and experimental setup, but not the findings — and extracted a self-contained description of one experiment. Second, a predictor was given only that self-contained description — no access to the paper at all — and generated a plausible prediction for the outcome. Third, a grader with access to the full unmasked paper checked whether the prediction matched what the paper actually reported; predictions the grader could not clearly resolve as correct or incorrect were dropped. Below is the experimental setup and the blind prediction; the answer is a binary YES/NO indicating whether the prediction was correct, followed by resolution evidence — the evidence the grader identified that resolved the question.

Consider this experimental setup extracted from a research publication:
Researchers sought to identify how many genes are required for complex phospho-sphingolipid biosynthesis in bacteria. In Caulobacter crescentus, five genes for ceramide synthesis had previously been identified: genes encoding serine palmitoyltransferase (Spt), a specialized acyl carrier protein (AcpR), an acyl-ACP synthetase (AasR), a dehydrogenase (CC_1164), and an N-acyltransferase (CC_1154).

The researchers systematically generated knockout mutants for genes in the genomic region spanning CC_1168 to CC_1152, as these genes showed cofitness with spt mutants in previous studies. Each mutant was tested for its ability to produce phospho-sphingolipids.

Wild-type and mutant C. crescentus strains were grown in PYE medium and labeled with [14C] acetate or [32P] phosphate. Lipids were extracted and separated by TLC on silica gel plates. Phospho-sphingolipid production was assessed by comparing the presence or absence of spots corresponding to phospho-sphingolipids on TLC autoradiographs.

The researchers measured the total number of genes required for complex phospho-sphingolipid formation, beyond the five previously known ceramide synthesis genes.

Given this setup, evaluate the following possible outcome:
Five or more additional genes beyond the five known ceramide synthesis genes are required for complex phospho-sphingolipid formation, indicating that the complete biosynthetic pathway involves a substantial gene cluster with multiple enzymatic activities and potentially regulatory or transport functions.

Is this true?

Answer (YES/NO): YES